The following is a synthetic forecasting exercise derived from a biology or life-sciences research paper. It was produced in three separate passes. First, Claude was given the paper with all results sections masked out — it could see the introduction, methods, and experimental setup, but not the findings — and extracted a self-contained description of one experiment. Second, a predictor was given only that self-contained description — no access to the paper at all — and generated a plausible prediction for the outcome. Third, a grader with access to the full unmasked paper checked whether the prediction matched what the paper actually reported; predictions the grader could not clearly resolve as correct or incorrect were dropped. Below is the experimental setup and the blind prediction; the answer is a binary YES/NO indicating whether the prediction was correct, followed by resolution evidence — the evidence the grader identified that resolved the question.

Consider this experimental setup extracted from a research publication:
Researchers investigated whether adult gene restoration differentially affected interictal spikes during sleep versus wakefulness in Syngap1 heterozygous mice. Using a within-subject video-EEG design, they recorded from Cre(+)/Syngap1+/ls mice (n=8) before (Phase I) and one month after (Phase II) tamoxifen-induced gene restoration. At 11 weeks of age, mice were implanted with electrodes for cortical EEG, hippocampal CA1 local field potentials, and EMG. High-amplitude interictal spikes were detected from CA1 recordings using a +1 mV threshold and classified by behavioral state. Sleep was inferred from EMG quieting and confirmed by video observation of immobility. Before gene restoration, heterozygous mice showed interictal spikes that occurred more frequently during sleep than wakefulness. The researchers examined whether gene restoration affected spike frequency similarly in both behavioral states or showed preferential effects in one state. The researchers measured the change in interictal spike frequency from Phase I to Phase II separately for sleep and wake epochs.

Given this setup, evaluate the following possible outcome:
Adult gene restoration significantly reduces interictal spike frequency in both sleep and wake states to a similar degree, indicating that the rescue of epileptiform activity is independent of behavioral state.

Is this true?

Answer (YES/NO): YES